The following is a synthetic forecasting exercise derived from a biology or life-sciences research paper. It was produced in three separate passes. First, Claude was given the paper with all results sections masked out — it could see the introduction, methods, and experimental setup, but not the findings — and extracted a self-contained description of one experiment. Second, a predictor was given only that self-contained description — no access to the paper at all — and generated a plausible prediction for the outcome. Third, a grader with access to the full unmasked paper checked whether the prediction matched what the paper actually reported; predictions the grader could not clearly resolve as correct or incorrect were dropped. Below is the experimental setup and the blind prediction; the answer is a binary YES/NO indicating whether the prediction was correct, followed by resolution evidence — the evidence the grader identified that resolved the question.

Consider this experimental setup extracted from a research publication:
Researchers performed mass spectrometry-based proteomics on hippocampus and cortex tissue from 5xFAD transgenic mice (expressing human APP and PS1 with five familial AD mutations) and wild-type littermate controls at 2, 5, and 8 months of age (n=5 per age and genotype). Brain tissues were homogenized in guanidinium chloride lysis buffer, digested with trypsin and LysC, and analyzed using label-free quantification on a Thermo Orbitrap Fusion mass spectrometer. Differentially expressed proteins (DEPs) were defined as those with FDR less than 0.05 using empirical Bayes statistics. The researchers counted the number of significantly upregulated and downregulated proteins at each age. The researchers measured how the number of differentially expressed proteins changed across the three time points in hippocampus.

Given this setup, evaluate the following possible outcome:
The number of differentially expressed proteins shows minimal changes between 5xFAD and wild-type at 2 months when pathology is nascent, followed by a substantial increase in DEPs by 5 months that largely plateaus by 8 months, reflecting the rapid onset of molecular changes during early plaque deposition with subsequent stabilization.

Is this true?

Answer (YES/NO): NO